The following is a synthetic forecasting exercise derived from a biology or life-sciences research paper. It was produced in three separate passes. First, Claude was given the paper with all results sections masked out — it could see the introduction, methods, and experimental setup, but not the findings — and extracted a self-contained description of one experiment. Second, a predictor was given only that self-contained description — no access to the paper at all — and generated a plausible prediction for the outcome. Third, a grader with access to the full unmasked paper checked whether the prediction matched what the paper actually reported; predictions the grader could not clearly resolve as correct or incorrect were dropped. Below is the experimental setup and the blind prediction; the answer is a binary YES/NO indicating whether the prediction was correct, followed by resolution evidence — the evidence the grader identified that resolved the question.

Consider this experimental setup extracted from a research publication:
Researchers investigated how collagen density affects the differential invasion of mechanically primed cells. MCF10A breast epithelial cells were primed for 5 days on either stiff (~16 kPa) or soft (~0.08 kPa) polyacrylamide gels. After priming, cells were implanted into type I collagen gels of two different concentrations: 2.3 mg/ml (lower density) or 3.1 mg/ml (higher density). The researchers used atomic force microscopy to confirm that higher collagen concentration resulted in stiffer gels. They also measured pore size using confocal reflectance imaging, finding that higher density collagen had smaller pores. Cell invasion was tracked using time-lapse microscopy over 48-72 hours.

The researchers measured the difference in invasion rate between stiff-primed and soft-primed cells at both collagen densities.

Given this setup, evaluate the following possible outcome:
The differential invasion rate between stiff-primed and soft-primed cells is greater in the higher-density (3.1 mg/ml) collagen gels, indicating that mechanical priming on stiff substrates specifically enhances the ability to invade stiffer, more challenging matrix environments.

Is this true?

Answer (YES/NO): NO